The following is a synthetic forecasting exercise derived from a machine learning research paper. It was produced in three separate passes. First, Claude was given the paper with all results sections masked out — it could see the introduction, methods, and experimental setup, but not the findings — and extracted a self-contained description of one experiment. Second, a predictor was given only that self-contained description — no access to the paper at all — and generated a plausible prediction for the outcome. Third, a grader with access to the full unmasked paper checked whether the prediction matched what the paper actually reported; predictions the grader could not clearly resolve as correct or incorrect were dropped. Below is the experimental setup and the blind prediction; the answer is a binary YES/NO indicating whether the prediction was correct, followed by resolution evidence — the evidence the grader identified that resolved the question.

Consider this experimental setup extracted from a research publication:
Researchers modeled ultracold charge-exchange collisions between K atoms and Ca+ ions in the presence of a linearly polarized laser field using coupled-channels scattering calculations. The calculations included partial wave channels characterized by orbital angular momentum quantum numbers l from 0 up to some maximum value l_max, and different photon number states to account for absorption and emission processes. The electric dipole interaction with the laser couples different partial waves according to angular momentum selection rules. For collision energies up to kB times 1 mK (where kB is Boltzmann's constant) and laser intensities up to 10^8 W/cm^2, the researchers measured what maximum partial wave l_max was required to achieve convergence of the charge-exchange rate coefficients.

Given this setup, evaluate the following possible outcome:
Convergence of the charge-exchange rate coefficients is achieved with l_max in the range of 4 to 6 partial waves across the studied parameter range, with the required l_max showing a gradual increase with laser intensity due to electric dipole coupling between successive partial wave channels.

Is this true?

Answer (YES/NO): NO